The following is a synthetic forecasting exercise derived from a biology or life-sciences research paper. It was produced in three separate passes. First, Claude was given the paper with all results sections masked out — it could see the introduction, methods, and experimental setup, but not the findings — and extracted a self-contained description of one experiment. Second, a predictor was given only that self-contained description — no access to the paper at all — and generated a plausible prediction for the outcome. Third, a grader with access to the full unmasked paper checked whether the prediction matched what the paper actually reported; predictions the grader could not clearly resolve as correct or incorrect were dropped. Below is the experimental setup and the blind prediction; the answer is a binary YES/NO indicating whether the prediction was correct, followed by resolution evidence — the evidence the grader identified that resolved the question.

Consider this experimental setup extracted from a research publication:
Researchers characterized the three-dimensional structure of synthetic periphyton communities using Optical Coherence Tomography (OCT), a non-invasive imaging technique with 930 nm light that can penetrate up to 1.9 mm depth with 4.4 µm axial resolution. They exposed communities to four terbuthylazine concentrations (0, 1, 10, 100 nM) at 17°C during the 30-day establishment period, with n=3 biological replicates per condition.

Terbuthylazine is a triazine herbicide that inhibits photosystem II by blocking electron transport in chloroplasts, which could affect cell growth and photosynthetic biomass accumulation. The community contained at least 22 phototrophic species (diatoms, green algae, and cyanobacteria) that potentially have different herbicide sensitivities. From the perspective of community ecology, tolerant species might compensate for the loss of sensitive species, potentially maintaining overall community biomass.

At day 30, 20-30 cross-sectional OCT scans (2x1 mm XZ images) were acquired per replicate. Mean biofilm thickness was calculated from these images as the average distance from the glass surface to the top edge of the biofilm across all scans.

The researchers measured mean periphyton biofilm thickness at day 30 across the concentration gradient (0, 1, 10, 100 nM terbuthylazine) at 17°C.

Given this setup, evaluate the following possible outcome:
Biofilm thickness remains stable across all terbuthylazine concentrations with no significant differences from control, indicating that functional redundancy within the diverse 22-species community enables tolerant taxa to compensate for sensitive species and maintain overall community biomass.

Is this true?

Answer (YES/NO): NO